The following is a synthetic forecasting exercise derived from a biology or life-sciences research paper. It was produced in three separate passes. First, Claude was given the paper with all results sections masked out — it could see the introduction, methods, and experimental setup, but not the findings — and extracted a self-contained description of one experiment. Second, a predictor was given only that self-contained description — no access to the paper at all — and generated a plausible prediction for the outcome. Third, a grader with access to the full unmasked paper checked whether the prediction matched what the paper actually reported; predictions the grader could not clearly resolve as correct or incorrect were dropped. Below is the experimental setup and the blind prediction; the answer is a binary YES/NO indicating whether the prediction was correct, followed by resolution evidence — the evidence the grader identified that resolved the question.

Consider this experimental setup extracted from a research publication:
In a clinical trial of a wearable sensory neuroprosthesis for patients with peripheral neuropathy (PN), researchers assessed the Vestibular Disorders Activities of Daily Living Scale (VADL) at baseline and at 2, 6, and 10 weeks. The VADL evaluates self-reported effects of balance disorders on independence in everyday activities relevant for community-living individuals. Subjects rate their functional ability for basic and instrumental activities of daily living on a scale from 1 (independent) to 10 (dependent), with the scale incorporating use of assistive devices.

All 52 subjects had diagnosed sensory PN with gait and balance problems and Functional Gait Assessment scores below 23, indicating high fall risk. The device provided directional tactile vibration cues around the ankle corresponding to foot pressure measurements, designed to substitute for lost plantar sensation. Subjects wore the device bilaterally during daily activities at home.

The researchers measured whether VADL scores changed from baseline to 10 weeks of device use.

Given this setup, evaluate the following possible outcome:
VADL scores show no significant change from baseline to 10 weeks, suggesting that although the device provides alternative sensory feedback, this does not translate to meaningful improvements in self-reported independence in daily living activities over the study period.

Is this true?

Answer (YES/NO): YES